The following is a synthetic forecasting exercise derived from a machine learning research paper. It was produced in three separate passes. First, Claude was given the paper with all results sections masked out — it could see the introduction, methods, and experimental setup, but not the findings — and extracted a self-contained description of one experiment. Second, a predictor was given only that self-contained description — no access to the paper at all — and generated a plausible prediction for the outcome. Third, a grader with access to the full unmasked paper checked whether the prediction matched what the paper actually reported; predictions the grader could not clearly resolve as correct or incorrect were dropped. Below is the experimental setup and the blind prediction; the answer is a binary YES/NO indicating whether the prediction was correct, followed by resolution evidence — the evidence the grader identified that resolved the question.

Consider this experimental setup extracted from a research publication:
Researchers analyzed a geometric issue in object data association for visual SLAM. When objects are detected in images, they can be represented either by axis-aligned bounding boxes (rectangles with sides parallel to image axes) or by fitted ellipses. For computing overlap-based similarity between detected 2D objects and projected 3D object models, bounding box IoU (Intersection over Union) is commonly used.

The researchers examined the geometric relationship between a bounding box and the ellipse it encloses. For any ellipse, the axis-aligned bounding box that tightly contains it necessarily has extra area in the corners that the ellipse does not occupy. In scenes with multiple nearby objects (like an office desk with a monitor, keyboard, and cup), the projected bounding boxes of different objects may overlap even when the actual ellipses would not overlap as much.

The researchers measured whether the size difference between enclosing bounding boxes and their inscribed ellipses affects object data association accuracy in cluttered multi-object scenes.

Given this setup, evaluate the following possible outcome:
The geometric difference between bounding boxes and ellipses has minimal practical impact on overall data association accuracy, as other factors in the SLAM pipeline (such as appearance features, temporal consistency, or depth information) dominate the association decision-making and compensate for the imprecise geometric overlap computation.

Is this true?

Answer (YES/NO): NO